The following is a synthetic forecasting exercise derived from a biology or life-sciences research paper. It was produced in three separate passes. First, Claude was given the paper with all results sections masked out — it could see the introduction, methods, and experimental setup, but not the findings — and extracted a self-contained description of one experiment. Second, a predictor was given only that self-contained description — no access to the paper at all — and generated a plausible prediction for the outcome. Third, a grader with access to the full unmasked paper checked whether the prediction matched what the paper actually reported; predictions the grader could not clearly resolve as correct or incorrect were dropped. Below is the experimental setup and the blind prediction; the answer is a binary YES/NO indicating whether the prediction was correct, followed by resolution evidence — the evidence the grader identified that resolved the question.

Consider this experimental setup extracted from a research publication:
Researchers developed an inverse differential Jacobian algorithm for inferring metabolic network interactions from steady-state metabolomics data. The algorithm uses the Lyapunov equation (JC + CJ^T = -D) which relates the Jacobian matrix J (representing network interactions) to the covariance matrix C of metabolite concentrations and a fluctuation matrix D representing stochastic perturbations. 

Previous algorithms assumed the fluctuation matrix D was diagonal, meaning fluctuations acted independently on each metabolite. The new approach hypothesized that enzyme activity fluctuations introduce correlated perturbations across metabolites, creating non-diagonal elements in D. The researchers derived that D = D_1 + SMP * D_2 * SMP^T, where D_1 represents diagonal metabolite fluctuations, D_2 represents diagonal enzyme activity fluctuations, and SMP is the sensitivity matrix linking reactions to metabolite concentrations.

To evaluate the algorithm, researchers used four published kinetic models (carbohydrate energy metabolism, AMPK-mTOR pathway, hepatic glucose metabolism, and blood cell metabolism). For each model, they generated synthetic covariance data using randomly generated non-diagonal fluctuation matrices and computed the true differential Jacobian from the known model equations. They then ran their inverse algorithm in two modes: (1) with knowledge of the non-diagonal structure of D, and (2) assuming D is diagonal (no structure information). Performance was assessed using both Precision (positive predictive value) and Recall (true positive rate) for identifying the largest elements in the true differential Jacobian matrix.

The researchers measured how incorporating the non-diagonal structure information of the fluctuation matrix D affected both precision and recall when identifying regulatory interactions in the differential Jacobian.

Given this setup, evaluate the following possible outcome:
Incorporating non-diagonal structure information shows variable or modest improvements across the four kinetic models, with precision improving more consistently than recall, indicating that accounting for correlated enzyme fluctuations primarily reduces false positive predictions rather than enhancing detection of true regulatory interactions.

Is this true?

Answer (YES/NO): NO